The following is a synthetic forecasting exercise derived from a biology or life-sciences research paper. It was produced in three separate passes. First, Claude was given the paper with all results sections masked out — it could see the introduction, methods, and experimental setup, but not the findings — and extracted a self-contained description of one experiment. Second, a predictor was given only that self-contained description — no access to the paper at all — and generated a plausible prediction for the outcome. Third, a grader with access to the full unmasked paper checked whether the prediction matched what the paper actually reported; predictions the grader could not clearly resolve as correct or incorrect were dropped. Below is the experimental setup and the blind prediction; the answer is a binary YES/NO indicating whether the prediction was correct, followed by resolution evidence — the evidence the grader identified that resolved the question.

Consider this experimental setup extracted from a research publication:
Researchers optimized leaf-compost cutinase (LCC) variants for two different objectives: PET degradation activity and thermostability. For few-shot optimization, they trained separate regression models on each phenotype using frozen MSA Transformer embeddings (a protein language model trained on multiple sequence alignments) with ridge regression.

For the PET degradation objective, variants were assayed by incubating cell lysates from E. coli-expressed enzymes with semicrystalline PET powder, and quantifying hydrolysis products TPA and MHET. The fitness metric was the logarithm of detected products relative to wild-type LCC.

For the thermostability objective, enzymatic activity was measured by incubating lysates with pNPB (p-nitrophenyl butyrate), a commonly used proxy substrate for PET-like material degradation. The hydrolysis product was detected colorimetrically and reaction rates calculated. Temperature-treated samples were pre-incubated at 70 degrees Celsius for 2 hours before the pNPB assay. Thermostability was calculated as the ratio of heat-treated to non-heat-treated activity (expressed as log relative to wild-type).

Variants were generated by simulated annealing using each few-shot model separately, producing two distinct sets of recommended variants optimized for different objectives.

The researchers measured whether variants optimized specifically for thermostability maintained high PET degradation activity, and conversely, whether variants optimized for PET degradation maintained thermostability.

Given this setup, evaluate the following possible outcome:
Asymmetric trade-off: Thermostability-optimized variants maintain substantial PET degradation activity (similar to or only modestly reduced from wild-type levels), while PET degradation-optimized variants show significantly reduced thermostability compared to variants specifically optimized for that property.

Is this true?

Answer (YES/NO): NO